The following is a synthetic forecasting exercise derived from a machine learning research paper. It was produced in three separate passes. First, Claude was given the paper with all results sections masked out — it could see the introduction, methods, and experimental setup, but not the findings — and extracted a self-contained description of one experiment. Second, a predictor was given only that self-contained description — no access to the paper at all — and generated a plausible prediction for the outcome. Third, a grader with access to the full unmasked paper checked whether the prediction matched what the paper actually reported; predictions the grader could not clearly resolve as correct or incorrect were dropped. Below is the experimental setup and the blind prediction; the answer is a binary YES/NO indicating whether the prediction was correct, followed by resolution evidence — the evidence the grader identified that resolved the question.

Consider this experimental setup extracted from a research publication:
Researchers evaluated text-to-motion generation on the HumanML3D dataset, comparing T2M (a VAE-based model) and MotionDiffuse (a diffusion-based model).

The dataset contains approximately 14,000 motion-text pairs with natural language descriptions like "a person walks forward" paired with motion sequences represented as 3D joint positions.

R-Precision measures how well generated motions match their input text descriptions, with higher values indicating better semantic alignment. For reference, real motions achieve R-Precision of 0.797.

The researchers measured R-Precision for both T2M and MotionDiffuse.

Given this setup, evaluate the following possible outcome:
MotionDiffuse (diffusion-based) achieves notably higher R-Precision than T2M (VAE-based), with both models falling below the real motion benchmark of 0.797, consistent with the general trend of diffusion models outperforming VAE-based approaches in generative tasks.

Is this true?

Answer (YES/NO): YES